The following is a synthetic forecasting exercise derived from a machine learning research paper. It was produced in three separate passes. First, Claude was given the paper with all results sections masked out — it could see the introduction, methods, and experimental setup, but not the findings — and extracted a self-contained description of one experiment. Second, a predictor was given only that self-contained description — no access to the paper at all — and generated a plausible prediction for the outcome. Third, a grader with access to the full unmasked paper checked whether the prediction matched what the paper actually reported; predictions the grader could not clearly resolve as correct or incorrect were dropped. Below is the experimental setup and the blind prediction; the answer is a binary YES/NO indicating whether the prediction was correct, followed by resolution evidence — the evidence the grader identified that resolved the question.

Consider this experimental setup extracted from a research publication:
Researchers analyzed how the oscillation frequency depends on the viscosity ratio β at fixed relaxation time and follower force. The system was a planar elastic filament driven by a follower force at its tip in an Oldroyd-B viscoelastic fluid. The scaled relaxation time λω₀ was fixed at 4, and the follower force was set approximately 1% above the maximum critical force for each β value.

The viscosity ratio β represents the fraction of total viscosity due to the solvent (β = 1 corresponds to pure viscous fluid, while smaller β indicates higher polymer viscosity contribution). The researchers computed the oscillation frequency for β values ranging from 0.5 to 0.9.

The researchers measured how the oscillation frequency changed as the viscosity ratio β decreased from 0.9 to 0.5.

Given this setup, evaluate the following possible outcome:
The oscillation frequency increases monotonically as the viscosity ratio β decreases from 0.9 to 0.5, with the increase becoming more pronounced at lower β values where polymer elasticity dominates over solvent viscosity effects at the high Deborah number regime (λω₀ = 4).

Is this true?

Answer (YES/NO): YES